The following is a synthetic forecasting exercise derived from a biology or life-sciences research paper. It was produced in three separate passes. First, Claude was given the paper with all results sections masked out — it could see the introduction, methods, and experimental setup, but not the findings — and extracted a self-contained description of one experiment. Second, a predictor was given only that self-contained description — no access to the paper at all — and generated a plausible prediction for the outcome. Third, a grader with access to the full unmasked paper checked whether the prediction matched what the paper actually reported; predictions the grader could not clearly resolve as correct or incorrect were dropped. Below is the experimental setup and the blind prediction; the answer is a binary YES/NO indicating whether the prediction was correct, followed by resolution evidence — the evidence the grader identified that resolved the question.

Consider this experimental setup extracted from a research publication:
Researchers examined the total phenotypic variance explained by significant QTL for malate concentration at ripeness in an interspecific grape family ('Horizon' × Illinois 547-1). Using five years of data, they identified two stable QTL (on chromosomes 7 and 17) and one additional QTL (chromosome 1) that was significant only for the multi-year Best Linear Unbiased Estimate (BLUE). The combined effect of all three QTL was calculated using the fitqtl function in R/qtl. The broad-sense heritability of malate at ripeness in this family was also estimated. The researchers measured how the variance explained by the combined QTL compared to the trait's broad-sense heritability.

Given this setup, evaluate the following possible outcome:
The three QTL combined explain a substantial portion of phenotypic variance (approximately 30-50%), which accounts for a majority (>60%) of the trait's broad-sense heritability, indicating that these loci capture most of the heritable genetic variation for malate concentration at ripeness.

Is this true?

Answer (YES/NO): YES